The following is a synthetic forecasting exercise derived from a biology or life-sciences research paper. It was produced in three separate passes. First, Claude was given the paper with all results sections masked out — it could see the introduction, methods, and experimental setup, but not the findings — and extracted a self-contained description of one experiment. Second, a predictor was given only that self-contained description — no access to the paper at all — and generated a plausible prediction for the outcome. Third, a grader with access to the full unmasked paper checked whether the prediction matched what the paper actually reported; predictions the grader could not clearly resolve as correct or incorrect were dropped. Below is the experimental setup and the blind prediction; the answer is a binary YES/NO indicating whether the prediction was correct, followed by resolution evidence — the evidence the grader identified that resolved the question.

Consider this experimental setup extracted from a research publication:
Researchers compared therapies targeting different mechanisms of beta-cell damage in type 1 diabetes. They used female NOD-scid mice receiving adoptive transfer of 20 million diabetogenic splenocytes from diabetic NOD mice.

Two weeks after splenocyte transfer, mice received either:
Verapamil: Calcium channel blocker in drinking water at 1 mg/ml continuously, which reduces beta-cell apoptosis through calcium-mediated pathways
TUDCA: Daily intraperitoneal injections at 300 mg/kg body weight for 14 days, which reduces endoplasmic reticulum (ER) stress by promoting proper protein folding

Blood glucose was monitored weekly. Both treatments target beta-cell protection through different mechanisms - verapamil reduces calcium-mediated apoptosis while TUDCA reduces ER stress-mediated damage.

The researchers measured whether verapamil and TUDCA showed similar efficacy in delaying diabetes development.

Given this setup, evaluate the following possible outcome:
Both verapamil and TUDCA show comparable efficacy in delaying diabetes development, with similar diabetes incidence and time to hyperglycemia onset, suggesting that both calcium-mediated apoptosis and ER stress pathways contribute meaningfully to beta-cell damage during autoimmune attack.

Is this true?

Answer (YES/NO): NO